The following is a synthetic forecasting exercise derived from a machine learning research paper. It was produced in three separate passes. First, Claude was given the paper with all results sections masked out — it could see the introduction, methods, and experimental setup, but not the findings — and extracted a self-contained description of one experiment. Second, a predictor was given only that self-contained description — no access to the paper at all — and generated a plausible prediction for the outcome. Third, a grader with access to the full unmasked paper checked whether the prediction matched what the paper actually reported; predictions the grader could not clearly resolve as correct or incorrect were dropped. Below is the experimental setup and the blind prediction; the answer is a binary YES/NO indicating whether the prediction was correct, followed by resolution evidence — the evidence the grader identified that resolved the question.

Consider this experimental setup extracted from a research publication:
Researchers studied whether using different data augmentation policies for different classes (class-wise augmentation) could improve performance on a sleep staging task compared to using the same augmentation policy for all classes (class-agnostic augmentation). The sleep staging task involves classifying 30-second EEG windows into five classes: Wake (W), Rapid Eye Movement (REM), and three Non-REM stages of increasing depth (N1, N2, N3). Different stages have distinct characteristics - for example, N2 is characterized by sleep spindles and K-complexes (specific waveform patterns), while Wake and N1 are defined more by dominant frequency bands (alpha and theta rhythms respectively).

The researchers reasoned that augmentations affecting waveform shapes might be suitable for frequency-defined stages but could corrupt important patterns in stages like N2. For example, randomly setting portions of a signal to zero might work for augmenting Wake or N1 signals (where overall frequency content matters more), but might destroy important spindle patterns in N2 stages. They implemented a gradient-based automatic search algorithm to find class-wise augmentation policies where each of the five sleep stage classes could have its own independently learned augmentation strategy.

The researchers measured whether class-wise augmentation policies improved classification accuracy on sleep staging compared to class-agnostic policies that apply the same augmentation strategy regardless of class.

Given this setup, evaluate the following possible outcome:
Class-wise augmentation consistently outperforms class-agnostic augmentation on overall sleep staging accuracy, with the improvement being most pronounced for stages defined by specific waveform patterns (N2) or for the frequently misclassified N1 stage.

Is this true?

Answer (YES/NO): NO